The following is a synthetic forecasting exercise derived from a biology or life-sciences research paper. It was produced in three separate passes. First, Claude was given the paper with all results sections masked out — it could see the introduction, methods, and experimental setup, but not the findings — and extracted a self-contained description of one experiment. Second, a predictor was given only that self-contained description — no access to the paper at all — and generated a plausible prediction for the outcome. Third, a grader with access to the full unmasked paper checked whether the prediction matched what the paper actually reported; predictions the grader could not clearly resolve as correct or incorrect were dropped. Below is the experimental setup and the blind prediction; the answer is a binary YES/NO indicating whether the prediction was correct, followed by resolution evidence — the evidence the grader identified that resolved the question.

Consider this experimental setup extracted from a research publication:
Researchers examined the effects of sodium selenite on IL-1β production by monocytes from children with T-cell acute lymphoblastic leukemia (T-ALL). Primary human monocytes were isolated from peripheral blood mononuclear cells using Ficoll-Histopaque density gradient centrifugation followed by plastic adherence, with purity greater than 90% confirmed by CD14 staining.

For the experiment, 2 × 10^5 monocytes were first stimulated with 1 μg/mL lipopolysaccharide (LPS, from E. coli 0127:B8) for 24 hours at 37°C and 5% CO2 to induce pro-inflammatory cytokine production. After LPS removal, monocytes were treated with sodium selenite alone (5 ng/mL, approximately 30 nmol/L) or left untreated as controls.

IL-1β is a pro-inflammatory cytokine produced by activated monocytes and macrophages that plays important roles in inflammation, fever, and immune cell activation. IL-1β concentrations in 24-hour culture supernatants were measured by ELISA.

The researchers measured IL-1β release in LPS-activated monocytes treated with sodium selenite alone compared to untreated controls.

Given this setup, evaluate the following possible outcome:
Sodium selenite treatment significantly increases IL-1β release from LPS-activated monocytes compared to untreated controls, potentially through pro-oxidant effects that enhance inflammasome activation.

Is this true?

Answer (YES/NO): NO